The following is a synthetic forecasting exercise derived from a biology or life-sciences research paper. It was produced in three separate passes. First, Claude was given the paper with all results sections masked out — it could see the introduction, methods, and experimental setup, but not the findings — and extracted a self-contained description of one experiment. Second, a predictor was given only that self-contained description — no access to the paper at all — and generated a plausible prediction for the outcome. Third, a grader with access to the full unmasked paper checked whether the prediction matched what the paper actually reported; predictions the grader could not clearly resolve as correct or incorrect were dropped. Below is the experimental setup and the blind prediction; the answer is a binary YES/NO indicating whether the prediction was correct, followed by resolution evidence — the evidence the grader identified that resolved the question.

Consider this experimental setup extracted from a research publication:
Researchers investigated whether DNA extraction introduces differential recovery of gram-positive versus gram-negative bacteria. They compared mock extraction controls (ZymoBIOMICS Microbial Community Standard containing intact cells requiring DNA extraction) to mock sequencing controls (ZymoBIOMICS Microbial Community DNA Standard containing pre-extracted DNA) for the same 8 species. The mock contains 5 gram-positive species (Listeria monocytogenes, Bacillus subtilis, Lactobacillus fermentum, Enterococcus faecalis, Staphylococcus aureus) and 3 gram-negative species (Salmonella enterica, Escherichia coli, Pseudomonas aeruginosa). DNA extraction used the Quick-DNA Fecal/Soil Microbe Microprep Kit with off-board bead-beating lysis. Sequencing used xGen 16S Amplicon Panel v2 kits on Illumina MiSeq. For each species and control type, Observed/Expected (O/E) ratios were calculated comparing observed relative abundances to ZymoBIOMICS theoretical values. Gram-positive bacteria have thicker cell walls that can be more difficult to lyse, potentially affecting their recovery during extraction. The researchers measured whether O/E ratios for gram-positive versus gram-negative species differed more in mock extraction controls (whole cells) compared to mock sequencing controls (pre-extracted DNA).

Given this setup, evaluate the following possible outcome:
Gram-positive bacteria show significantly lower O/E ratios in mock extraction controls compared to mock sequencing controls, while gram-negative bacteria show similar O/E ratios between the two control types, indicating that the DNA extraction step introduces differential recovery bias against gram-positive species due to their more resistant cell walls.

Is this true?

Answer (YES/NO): NO